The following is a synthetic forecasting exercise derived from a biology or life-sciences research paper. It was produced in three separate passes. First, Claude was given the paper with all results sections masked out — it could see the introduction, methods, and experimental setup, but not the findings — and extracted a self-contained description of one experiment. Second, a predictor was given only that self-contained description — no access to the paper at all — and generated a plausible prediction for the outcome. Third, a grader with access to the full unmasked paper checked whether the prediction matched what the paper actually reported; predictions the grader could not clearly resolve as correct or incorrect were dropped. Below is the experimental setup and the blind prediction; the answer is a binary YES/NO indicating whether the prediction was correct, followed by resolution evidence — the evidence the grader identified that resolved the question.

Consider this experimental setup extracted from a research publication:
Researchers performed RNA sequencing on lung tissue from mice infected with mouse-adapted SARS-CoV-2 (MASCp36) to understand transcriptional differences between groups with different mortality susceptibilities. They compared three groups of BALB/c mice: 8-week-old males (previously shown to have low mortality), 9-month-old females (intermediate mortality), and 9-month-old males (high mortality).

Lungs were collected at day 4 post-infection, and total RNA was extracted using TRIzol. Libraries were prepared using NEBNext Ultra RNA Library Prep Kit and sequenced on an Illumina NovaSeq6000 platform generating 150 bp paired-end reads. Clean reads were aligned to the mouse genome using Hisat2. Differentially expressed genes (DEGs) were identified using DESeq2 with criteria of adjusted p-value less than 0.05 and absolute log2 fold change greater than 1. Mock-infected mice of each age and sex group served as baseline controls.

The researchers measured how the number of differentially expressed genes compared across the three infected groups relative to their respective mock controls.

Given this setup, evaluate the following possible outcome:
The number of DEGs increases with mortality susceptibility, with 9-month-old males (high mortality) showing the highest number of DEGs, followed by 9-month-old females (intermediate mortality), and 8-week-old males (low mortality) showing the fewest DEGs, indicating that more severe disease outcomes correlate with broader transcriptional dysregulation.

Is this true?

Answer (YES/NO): NO